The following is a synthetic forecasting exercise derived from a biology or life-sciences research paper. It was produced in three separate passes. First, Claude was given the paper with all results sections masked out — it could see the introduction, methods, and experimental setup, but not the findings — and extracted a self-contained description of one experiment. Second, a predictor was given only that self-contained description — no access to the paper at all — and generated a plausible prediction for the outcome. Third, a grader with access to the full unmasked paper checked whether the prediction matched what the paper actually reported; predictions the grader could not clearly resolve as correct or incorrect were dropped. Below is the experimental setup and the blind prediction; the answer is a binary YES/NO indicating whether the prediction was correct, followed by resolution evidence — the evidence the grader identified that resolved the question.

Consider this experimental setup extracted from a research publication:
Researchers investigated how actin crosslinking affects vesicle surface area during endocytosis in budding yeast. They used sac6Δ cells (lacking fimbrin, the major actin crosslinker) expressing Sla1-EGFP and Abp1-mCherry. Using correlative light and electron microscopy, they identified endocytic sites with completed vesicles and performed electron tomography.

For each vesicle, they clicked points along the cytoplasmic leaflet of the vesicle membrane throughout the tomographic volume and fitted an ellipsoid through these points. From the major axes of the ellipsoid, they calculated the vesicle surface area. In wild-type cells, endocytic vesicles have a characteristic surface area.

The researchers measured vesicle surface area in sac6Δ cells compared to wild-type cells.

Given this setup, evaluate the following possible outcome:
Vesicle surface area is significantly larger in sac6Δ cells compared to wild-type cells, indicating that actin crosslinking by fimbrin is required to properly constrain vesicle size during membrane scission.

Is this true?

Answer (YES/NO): NO